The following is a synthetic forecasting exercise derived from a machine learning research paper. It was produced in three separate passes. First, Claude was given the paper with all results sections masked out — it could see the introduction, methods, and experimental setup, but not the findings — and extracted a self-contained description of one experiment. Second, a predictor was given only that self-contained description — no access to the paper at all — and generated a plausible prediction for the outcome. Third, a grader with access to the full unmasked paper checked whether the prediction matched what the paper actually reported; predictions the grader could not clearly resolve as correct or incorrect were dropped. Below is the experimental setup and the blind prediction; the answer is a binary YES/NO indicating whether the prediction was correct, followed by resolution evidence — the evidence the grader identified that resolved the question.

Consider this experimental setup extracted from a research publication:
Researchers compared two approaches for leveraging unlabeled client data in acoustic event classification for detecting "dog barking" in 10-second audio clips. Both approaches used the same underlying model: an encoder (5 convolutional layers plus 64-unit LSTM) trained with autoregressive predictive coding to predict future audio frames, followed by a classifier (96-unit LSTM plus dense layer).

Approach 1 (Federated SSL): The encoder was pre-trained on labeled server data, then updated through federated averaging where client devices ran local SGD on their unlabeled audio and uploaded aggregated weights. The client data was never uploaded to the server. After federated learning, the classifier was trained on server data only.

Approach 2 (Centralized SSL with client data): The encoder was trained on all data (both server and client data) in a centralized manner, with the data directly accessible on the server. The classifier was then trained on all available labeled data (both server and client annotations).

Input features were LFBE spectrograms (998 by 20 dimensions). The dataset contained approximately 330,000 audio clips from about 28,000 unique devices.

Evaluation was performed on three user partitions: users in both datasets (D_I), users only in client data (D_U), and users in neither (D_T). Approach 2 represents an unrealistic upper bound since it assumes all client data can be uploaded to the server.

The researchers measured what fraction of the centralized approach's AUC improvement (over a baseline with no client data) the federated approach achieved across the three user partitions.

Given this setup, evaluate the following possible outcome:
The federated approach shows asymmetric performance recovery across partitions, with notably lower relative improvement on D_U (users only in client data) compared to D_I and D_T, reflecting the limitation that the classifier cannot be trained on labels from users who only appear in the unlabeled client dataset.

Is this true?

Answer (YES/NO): YES